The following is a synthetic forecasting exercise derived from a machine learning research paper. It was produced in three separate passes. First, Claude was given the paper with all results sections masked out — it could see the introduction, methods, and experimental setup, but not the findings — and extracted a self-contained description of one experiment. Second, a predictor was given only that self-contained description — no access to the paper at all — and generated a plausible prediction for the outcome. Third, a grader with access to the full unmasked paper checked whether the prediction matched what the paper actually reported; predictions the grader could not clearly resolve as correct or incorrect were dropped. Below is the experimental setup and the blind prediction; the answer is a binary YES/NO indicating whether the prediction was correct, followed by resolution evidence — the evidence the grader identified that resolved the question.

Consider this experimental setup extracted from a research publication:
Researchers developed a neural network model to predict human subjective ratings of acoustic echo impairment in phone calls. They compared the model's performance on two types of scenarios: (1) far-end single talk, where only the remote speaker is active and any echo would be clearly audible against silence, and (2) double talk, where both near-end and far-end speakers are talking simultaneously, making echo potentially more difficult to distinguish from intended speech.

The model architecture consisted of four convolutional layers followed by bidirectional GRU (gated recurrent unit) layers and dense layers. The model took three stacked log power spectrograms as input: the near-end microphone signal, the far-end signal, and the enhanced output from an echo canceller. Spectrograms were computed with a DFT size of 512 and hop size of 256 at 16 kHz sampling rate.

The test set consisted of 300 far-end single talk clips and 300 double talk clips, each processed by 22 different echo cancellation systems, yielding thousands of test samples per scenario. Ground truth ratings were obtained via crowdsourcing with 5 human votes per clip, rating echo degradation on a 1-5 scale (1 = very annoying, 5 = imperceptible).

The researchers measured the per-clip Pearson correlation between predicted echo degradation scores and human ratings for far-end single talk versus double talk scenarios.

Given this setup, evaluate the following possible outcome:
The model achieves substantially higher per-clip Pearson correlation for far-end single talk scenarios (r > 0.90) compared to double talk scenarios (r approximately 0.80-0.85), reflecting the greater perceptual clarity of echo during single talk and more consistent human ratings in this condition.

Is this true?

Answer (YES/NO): NO